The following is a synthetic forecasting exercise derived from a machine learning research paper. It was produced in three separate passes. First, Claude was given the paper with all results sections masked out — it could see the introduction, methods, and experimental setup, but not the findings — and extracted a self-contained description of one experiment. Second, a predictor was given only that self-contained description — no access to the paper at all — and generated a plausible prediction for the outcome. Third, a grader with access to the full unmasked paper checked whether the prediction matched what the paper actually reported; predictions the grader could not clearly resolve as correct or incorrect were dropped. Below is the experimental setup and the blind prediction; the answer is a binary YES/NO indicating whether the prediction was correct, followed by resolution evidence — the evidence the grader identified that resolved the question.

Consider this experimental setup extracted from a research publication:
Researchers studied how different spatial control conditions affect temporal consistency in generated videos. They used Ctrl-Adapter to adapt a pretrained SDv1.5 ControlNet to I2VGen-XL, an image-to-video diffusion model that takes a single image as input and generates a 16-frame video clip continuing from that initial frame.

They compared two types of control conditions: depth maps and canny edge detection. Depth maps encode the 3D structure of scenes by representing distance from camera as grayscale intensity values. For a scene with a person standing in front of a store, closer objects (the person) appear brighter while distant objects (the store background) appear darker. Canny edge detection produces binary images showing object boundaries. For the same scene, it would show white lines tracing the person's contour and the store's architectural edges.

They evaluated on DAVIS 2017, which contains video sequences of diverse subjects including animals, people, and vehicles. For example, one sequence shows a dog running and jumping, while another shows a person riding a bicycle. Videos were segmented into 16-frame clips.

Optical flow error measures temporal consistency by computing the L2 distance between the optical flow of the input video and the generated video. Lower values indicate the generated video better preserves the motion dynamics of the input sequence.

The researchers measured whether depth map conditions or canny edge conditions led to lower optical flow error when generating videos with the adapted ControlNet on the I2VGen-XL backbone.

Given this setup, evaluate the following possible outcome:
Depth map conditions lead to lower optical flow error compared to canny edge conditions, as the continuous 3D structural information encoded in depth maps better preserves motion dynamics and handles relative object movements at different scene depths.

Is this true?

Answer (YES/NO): YES